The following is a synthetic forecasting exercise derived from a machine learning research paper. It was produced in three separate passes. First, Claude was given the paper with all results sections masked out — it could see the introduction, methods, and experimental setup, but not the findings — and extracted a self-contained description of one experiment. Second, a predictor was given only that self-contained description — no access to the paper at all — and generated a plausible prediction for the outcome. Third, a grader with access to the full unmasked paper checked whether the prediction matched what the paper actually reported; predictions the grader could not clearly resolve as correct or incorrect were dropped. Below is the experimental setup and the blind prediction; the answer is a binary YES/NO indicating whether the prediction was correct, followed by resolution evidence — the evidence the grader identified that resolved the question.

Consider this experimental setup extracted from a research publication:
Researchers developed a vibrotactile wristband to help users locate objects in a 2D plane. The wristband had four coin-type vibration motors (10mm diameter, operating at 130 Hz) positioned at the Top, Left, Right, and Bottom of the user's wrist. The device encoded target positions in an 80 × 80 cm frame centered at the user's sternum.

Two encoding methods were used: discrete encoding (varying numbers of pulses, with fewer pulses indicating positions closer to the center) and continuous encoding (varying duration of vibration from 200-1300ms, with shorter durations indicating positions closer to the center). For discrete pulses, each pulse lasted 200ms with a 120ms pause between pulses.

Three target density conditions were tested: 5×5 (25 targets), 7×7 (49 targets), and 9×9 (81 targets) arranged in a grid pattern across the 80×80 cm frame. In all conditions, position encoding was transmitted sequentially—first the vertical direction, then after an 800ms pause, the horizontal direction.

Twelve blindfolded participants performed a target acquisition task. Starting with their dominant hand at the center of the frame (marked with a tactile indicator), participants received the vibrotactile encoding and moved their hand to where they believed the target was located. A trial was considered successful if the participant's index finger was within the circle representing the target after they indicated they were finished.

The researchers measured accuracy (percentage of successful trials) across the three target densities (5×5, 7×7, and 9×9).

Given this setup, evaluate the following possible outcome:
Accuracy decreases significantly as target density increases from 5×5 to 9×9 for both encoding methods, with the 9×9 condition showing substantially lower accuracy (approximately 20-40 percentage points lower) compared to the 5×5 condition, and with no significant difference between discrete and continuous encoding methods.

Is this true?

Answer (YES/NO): NO